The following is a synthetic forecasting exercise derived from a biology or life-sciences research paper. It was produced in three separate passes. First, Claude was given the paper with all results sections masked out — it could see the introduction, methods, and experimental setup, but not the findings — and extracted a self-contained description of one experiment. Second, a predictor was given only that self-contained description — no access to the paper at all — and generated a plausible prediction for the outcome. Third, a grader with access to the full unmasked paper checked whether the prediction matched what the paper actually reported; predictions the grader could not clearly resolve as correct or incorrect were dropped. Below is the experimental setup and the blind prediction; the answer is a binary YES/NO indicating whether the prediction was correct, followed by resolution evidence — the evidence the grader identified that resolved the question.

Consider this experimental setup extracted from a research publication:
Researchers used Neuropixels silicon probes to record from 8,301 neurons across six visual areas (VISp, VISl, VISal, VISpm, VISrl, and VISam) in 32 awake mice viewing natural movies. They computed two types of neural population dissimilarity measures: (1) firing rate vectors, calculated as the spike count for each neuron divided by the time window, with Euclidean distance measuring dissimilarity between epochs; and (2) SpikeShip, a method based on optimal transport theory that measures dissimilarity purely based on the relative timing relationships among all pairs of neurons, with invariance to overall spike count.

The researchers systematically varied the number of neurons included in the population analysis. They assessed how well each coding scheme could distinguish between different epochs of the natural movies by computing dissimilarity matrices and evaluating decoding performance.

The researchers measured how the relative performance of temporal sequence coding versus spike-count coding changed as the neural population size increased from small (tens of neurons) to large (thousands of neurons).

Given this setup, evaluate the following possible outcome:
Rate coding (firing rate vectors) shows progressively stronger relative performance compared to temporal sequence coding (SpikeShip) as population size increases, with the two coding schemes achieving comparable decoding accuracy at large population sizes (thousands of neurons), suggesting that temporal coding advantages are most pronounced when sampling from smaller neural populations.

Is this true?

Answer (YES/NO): NO